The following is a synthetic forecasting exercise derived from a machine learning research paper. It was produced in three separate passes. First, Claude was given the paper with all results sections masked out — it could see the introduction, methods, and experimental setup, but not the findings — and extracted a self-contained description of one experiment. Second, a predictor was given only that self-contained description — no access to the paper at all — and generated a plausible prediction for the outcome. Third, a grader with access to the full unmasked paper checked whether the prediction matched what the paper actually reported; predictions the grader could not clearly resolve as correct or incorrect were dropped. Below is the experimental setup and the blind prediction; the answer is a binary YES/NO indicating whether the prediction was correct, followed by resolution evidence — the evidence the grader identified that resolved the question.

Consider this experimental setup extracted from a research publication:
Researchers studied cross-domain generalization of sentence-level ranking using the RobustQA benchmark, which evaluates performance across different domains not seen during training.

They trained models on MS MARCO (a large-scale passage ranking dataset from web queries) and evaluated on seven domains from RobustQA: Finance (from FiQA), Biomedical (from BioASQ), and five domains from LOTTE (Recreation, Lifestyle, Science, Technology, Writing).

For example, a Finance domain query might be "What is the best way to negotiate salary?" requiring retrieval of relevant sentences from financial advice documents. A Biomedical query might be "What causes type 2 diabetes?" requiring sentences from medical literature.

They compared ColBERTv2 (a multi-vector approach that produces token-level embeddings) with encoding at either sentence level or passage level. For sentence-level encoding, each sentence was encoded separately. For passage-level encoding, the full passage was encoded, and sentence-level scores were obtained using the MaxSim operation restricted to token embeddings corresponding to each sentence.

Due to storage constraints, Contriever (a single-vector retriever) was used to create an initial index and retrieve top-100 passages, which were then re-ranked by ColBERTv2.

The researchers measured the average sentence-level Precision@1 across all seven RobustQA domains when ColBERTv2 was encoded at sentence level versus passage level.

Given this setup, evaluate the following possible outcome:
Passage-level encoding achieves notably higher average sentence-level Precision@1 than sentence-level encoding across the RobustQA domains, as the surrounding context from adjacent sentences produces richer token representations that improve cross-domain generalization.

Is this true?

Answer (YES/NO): NO